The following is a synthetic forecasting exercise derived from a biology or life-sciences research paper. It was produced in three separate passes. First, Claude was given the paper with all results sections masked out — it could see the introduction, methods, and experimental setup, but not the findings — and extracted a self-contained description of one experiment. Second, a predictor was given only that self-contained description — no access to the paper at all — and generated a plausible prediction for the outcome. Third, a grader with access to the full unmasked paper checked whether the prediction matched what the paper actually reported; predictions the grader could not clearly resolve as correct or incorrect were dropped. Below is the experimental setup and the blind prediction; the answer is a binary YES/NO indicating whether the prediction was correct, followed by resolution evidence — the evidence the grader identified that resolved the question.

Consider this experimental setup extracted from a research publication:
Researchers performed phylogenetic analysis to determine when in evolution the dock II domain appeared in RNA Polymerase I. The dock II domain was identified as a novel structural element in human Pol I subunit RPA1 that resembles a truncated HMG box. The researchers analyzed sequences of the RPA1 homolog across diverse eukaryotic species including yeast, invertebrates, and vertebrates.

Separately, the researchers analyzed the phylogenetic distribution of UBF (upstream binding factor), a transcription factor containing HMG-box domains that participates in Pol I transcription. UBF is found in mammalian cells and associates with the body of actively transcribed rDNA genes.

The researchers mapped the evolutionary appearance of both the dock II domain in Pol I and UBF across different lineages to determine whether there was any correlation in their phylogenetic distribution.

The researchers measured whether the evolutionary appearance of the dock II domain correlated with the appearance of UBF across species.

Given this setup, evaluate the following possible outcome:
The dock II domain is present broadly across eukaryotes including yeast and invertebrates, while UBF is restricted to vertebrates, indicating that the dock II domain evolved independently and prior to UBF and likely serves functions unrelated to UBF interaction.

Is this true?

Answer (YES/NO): NO